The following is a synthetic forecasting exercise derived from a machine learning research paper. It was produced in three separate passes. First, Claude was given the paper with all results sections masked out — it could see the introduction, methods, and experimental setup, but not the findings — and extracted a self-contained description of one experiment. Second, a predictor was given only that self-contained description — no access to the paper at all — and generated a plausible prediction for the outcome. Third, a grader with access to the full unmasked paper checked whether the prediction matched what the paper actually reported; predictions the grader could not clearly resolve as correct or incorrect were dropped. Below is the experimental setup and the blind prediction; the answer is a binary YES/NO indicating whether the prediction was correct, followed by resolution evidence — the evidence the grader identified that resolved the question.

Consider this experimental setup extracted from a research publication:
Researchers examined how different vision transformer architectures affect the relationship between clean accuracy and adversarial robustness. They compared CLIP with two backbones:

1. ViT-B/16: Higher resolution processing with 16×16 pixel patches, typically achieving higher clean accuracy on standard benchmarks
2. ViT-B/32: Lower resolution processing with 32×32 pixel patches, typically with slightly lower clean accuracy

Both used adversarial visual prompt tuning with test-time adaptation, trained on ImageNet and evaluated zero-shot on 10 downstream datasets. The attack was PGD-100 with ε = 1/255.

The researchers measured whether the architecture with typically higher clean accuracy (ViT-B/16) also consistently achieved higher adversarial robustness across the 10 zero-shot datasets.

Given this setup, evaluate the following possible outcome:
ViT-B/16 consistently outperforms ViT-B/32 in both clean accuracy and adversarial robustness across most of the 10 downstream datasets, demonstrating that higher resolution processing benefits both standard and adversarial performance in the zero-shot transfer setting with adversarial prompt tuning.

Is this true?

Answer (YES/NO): NO